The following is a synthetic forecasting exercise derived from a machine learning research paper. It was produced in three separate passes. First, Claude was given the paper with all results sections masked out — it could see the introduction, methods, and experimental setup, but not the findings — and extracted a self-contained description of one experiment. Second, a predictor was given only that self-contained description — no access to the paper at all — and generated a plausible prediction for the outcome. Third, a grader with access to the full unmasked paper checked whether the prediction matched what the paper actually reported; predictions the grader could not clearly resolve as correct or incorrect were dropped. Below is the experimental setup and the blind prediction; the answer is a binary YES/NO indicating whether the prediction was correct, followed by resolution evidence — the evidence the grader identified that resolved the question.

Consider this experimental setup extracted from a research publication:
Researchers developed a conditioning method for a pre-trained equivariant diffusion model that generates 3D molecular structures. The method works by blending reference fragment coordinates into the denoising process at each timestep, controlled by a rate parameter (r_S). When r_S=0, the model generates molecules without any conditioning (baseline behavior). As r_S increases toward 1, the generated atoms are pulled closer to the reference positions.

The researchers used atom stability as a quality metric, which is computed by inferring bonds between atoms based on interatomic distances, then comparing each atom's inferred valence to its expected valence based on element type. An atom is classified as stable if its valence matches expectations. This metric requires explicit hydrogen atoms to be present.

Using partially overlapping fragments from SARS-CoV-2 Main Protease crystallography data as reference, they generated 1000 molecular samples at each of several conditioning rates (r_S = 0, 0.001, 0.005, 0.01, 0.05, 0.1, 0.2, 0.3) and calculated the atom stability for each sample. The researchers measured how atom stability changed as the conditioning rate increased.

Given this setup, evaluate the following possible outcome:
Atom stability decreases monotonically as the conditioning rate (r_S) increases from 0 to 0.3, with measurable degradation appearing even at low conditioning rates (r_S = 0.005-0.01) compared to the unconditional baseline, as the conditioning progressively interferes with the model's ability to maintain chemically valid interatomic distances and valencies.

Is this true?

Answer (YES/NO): YES